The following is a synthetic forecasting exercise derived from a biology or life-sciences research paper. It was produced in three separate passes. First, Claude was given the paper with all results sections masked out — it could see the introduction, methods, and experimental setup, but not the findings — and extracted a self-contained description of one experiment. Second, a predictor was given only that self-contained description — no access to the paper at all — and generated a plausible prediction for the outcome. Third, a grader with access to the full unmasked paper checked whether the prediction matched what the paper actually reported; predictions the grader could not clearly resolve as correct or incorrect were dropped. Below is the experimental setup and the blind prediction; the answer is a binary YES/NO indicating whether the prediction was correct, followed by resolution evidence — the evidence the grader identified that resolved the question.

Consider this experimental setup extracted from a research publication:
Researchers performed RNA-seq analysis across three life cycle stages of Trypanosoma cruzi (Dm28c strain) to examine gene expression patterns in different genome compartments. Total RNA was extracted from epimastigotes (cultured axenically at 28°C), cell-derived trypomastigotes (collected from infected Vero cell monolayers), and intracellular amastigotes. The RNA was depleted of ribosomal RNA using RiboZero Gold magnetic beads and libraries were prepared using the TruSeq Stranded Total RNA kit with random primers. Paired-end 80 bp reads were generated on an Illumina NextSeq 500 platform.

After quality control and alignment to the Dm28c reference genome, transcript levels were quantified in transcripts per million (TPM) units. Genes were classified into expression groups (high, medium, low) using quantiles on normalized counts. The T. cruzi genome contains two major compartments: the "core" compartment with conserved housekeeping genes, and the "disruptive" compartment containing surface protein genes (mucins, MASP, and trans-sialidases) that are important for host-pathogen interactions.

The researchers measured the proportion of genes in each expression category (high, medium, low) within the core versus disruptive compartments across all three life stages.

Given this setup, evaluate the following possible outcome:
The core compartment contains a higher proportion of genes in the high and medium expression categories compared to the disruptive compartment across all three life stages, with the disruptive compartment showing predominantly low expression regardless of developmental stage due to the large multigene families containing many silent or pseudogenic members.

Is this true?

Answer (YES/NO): YES